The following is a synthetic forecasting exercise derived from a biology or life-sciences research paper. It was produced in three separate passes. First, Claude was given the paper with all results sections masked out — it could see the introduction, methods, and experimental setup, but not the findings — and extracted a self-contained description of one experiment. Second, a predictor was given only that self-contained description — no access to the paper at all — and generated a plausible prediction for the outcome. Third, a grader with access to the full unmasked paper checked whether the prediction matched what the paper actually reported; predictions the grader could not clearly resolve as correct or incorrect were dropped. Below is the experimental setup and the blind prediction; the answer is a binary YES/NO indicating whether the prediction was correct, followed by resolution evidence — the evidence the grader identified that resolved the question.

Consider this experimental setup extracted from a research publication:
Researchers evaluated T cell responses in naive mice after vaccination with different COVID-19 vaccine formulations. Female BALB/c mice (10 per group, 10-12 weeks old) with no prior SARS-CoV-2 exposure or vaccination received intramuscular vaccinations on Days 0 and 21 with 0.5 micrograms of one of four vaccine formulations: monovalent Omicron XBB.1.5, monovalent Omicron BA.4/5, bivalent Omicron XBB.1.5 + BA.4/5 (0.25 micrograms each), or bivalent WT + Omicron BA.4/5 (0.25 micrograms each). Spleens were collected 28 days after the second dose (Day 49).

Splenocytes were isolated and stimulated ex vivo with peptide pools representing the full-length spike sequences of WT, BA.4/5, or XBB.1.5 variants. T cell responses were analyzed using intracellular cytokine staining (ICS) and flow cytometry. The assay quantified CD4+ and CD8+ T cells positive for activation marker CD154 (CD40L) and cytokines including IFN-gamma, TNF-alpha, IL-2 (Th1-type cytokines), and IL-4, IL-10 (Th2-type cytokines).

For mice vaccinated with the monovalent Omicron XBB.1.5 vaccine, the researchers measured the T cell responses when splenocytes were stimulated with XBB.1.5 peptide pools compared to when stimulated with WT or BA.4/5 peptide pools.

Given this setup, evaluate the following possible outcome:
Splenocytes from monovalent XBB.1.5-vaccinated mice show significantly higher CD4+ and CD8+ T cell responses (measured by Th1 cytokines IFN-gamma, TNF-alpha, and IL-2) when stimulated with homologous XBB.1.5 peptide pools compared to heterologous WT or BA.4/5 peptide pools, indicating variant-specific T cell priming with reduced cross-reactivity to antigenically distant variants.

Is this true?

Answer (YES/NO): NO